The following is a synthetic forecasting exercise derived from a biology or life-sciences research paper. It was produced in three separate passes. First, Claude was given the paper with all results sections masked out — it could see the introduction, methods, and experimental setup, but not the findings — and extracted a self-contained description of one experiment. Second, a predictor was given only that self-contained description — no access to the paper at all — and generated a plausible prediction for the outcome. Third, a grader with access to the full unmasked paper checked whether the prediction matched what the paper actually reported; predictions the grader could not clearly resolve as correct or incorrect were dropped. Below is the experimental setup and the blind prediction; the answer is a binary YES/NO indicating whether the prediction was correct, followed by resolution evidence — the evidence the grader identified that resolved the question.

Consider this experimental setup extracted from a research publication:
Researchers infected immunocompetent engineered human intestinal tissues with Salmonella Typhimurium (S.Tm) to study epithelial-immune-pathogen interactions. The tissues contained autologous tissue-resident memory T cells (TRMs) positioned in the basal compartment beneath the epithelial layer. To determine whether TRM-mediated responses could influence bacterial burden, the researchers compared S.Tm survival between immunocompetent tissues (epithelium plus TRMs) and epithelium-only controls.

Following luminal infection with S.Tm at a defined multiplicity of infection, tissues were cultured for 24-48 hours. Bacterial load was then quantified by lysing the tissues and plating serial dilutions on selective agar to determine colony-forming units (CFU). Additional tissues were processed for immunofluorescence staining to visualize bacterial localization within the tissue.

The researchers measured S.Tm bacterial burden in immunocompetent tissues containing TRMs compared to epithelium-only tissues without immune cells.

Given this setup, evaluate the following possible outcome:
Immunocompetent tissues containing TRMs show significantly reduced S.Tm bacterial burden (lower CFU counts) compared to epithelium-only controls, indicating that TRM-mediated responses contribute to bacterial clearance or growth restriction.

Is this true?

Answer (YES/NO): NO